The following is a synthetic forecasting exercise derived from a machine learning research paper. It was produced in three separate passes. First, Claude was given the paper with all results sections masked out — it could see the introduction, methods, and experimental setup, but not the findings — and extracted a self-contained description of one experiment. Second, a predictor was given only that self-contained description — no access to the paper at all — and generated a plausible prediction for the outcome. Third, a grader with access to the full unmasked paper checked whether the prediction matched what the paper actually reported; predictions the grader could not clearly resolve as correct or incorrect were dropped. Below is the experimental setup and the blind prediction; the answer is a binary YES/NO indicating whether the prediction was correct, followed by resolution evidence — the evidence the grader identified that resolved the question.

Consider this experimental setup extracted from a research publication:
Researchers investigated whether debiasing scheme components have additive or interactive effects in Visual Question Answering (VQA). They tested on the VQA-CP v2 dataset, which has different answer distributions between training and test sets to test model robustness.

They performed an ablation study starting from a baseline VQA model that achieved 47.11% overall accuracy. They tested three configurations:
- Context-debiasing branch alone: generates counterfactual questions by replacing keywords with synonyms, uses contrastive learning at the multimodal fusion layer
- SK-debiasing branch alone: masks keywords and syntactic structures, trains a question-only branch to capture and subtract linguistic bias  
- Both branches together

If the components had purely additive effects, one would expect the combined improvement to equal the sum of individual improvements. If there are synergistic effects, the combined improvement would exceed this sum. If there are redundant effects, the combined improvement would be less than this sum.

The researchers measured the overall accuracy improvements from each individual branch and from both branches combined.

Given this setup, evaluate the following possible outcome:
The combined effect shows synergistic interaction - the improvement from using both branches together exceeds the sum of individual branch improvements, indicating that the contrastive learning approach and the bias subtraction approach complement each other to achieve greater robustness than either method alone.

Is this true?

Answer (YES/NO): NO